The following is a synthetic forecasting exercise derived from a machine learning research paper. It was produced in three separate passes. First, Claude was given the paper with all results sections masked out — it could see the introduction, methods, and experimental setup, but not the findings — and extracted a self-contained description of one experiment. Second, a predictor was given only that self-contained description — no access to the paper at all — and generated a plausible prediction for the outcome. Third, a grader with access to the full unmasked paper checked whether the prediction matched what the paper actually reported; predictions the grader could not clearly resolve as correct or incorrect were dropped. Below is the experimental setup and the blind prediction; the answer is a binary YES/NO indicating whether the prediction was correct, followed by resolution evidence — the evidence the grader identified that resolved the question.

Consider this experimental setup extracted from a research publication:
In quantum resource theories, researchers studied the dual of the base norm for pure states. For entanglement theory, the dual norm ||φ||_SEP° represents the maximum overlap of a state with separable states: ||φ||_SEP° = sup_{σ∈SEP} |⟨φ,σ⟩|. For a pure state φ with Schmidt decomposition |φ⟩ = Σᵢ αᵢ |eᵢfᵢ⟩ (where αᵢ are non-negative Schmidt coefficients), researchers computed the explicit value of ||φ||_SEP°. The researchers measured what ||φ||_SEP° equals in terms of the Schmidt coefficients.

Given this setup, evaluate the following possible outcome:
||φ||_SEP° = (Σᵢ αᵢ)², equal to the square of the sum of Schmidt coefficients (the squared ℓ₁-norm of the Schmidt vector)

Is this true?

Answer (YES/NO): NO